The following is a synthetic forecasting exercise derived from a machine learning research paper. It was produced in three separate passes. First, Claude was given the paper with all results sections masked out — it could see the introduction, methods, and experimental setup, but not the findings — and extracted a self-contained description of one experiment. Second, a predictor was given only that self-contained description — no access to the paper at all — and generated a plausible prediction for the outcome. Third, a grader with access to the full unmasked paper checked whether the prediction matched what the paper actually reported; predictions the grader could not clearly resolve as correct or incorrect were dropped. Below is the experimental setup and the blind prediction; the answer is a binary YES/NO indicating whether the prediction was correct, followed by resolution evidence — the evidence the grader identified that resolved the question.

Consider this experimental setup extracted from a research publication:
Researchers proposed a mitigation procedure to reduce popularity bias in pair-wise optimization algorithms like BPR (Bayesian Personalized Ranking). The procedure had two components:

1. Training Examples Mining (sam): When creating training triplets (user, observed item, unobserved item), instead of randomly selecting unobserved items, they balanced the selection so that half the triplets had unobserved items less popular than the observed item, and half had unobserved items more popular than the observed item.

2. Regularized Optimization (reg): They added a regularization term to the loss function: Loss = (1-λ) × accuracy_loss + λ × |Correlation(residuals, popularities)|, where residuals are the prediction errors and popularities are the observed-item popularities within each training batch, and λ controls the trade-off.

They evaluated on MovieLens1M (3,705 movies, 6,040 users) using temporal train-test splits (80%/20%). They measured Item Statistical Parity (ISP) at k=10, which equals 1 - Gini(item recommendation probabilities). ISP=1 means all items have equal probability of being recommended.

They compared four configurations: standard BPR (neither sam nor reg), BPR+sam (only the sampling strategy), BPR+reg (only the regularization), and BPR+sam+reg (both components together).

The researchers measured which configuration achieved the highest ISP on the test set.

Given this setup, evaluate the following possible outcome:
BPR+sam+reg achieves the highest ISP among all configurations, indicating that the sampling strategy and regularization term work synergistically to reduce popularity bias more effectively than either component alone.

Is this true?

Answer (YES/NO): NO